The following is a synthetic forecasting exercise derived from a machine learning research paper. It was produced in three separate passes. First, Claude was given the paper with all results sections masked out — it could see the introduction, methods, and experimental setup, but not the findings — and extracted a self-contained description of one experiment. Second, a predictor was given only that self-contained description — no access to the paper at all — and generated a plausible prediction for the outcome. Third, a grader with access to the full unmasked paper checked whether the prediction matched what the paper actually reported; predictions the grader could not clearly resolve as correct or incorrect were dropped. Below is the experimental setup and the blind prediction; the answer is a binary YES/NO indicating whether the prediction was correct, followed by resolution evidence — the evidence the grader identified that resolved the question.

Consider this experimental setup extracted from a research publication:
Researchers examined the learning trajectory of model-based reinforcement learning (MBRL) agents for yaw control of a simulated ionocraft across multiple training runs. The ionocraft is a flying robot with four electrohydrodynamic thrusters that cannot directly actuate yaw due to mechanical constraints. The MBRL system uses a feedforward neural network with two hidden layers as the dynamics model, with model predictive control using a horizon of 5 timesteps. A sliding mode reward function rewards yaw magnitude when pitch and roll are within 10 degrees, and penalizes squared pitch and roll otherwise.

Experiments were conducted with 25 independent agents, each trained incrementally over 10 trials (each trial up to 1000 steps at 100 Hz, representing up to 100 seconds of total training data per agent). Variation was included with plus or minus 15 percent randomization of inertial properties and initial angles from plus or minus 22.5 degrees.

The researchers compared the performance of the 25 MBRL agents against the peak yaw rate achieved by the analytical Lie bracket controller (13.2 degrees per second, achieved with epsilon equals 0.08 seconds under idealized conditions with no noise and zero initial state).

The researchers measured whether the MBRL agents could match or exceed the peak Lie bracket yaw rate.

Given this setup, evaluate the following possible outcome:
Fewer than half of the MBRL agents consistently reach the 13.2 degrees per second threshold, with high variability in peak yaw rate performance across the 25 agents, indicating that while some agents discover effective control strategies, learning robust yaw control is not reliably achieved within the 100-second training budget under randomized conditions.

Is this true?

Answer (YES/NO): NO